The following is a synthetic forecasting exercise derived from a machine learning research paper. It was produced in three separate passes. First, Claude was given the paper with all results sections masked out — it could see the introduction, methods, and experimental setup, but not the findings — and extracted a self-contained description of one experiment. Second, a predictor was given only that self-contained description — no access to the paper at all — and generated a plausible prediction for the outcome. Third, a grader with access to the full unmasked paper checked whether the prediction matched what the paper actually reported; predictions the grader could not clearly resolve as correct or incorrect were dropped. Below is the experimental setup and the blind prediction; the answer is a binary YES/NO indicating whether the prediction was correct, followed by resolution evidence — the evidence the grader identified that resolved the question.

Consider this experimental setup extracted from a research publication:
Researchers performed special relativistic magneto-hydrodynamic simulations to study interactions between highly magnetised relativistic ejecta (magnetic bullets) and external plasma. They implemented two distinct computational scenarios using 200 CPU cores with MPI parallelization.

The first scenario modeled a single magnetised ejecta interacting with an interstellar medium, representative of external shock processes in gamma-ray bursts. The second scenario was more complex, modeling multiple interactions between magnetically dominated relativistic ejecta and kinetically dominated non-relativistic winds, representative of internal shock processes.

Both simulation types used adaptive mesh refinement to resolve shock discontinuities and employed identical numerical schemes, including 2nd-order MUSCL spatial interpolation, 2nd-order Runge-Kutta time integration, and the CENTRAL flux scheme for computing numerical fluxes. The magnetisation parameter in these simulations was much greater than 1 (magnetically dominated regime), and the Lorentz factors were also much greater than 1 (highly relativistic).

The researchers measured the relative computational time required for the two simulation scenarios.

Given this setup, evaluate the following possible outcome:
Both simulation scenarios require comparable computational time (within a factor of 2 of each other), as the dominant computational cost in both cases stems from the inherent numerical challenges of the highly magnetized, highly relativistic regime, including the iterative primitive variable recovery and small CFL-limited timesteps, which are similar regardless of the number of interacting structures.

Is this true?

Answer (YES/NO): NO